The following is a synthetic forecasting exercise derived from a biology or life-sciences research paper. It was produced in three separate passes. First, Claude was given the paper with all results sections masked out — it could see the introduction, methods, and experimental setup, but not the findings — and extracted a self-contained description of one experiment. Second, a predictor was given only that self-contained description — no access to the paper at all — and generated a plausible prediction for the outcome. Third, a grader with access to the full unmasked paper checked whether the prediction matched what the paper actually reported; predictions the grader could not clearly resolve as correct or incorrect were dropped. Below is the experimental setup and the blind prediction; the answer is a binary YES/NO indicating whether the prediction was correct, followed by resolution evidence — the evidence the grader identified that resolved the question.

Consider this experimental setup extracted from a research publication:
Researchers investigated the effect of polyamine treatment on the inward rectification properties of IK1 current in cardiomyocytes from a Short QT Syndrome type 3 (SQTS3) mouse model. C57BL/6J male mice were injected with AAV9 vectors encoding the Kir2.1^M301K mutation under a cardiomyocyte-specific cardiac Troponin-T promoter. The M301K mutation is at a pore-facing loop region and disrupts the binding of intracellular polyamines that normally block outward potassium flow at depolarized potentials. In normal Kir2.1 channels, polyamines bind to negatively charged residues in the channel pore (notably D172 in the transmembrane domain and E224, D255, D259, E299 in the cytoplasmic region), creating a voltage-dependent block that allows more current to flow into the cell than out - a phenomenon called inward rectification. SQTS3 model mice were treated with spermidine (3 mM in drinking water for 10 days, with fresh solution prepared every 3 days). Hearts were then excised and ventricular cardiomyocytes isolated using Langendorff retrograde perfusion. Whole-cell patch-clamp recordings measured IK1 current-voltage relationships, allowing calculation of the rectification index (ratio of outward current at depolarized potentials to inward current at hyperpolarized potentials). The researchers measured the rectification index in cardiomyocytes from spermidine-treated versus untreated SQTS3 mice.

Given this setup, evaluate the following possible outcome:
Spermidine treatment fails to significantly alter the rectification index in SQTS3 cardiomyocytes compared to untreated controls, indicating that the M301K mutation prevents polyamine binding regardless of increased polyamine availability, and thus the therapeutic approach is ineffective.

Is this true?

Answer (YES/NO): NO